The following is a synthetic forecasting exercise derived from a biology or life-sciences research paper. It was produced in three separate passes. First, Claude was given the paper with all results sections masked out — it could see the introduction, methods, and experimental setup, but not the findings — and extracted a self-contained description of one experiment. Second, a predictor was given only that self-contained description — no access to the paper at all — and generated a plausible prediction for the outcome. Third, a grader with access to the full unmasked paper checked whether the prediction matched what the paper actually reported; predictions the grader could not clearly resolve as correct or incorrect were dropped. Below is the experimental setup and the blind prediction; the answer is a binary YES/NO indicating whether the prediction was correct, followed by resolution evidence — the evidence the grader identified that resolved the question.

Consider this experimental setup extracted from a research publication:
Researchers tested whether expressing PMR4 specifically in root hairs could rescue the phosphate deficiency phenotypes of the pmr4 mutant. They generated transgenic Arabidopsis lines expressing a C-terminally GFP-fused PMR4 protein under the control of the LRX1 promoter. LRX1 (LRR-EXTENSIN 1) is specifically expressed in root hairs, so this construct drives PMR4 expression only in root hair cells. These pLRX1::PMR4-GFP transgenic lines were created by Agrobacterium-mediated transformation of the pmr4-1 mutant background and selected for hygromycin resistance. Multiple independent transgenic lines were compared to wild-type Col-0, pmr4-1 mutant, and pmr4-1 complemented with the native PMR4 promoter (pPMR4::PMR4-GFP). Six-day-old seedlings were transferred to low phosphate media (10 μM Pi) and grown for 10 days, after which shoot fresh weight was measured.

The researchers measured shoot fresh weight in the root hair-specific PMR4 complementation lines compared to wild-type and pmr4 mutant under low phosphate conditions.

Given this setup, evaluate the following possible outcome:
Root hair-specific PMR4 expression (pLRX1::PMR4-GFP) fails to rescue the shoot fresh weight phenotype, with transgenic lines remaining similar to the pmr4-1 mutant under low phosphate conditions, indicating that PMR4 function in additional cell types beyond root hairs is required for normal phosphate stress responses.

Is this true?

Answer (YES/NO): NO